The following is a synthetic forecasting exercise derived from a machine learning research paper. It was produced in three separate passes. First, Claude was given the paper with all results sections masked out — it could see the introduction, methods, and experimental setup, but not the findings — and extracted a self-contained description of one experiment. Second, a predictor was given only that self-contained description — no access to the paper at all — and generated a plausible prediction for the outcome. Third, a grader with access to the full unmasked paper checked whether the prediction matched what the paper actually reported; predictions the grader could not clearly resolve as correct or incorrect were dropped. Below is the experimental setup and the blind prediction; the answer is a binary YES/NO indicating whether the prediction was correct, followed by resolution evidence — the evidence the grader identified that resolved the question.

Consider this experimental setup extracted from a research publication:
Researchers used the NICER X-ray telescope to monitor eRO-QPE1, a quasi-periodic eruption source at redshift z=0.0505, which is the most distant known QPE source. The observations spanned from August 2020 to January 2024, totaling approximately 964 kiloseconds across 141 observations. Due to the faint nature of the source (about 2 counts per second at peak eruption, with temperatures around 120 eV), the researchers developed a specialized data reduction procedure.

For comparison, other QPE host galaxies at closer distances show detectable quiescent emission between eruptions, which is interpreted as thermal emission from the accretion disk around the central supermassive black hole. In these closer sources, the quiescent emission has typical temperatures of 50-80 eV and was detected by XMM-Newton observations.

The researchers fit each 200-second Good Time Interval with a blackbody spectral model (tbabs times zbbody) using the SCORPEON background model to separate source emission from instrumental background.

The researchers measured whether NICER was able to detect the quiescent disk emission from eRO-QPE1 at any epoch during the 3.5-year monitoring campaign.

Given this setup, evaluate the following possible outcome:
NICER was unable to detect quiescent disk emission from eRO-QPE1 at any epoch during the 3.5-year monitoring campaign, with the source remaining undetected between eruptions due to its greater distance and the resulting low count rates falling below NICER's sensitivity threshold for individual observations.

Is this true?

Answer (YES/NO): YES